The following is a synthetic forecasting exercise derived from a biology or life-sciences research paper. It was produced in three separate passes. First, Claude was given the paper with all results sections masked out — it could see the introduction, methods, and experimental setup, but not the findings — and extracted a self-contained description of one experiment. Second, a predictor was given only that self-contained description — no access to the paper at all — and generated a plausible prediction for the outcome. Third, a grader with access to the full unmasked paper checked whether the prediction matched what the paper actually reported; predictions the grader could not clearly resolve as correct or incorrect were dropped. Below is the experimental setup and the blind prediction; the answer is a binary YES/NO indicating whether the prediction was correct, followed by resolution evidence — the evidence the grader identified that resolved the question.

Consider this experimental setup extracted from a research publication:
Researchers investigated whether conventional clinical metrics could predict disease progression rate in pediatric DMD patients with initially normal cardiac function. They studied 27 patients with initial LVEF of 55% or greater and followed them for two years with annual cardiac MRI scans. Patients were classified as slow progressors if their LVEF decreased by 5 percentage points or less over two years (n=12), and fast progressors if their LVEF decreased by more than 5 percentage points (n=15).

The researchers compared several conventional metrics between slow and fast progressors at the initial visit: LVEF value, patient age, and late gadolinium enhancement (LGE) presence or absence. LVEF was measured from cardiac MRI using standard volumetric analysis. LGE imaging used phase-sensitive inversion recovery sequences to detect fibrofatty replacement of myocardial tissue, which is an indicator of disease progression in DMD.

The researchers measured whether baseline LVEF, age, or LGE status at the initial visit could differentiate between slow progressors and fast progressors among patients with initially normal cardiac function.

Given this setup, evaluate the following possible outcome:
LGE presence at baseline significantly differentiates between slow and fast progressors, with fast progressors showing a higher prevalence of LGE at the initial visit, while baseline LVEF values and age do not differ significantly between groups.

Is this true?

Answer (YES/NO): NO